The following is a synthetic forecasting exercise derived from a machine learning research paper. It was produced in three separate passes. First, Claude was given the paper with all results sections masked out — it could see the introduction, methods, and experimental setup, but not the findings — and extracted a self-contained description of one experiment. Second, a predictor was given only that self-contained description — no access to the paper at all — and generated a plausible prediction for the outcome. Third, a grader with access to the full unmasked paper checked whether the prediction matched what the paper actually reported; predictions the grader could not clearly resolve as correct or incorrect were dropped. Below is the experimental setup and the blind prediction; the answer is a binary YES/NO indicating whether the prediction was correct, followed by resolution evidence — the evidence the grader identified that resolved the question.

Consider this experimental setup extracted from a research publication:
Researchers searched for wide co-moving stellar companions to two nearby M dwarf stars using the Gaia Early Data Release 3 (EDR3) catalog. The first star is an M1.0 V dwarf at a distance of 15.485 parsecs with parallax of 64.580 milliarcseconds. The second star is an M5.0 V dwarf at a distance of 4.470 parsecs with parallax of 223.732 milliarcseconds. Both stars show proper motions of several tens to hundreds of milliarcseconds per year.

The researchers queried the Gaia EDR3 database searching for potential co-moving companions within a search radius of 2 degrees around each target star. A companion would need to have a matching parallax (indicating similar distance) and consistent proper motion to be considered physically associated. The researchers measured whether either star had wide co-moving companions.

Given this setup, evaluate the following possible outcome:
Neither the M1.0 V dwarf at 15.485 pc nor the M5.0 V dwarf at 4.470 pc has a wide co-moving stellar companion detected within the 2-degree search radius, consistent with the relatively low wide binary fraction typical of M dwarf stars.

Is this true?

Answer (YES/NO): YES